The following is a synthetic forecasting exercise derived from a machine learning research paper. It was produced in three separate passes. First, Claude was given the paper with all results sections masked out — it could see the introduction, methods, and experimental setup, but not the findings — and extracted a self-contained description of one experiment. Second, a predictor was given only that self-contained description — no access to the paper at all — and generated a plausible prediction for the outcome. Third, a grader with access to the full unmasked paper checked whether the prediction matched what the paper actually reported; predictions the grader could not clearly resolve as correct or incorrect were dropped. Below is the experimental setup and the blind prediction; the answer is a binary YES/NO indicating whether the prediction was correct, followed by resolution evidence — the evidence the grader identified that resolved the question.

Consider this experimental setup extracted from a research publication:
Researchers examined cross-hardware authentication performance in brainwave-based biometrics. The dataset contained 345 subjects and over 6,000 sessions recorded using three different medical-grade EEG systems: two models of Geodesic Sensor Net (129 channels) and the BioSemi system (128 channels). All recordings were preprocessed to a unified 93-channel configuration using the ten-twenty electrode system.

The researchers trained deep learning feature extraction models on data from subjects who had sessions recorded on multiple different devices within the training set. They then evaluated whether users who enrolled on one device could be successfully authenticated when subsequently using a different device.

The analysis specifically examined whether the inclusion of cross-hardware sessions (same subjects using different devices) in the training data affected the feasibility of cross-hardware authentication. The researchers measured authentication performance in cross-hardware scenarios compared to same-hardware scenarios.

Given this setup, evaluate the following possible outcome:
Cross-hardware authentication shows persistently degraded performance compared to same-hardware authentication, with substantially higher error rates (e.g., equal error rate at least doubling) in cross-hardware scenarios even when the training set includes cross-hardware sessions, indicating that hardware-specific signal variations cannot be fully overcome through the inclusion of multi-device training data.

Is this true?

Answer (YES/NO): NO